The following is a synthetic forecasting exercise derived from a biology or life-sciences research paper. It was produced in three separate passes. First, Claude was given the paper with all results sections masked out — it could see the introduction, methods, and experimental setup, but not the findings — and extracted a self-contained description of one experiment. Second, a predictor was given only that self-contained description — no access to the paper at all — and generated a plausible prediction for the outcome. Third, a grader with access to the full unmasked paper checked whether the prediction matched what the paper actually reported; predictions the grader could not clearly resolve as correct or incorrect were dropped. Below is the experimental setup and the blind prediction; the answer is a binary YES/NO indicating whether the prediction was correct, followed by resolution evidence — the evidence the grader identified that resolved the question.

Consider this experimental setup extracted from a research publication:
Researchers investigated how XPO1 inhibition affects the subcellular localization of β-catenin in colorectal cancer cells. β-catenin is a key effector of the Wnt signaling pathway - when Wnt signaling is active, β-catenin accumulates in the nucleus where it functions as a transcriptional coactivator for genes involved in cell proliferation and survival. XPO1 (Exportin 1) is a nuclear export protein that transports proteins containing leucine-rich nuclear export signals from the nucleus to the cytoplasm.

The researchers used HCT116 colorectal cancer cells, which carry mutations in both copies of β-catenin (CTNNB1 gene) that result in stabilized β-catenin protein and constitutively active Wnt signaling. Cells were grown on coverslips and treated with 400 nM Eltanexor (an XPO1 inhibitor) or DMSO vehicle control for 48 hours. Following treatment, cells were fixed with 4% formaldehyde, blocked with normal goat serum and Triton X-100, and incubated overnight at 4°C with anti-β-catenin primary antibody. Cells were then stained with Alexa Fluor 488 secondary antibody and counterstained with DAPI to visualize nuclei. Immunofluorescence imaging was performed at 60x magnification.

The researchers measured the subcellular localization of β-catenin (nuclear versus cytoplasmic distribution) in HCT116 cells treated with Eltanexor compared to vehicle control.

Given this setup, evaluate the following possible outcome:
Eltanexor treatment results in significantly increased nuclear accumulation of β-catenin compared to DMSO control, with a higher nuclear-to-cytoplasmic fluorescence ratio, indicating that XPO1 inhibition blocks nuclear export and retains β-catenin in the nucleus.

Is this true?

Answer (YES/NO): NO